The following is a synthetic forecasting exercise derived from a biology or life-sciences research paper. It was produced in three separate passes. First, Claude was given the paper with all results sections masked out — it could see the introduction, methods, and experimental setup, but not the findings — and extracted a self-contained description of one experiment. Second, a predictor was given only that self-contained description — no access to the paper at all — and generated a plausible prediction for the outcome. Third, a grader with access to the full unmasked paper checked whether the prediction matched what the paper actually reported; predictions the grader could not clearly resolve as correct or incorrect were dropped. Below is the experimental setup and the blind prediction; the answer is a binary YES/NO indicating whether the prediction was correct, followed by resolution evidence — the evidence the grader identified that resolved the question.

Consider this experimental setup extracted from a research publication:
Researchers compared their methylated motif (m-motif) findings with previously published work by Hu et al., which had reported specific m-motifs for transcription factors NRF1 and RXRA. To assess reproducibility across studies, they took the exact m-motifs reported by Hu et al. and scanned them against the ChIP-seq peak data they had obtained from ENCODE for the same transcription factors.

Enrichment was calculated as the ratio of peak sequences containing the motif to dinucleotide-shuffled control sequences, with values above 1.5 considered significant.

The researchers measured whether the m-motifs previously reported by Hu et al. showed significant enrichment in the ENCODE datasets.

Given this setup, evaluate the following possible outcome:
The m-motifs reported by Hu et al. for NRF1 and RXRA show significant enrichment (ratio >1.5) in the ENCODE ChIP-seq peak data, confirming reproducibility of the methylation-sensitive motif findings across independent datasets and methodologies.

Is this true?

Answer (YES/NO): NO